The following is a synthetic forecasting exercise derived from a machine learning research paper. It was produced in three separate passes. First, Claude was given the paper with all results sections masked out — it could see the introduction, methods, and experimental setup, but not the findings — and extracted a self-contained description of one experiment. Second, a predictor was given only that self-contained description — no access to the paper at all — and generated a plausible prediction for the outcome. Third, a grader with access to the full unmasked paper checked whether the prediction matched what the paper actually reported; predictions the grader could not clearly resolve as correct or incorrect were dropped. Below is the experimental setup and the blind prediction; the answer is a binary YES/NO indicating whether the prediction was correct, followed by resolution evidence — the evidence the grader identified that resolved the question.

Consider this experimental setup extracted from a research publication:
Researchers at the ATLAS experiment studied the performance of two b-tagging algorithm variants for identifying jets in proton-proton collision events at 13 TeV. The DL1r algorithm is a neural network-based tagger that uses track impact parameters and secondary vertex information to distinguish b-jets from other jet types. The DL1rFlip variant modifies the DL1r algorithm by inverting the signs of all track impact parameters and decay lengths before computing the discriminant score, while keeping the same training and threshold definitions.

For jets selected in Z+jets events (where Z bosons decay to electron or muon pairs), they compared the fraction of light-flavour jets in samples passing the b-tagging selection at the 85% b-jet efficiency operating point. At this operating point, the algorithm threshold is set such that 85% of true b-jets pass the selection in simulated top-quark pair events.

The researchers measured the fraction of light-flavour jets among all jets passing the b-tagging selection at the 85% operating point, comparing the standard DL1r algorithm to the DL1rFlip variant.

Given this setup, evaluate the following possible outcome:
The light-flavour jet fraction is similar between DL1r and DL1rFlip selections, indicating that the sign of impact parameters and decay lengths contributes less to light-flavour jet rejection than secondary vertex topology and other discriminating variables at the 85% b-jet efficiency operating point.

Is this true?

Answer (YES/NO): NO